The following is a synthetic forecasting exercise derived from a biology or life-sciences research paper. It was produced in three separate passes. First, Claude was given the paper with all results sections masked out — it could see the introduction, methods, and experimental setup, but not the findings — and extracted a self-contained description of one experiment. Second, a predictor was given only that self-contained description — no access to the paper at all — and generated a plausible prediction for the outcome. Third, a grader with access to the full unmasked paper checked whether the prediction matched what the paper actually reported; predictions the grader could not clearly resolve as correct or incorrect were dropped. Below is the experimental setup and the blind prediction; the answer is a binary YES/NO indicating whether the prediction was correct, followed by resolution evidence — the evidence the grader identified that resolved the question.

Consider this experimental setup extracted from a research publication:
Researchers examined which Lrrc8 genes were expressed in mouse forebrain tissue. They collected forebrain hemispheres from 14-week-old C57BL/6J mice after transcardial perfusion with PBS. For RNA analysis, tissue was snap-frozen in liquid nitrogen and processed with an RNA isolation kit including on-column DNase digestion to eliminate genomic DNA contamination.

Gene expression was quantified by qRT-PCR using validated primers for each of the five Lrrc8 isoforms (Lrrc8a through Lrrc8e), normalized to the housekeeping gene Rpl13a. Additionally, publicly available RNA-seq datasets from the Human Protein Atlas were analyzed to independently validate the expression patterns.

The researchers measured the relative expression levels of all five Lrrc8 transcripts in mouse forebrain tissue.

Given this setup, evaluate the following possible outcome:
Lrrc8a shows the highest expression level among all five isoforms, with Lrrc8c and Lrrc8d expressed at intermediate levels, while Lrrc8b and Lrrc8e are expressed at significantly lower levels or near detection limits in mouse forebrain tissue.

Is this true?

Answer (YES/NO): NO